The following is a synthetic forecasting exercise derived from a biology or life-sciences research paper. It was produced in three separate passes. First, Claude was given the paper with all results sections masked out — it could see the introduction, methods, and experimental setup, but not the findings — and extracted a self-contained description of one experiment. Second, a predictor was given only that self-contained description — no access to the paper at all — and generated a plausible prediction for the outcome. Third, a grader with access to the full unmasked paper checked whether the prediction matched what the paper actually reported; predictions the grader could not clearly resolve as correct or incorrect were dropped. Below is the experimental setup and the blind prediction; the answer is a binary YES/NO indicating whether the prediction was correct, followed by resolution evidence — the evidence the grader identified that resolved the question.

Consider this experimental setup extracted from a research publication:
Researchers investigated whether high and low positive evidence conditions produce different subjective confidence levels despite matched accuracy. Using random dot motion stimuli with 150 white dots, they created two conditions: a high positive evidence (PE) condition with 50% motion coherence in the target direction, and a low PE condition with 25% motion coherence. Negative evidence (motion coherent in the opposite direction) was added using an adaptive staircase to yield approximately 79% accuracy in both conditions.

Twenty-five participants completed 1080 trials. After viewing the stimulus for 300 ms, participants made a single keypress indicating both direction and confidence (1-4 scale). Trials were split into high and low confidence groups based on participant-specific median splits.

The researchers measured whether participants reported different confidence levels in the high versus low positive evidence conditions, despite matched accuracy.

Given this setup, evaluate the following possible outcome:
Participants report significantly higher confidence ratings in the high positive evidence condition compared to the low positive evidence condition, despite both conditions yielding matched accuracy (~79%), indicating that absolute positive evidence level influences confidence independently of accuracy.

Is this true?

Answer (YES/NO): YES